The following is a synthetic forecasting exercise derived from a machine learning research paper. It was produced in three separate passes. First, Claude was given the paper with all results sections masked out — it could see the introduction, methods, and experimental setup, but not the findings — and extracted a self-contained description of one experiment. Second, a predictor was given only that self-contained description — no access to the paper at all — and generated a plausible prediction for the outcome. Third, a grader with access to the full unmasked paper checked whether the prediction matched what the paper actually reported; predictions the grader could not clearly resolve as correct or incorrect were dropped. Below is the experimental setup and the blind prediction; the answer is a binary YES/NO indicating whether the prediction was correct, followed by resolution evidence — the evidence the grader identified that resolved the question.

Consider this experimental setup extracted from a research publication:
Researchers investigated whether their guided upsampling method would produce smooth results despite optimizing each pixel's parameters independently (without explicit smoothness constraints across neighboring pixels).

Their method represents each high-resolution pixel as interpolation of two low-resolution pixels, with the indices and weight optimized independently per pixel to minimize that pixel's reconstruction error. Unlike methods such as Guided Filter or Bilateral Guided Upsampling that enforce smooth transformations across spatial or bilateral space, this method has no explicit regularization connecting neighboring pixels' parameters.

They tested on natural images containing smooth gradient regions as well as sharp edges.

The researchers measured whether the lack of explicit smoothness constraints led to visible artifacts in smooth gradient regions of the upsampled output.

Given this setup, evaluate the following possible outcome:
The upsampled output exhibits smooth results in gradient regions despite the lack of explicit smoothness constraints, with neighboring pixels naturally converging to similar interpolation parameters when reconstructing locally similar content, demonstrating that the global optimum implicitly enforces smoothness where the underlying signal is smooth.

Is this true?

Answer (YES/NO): YES